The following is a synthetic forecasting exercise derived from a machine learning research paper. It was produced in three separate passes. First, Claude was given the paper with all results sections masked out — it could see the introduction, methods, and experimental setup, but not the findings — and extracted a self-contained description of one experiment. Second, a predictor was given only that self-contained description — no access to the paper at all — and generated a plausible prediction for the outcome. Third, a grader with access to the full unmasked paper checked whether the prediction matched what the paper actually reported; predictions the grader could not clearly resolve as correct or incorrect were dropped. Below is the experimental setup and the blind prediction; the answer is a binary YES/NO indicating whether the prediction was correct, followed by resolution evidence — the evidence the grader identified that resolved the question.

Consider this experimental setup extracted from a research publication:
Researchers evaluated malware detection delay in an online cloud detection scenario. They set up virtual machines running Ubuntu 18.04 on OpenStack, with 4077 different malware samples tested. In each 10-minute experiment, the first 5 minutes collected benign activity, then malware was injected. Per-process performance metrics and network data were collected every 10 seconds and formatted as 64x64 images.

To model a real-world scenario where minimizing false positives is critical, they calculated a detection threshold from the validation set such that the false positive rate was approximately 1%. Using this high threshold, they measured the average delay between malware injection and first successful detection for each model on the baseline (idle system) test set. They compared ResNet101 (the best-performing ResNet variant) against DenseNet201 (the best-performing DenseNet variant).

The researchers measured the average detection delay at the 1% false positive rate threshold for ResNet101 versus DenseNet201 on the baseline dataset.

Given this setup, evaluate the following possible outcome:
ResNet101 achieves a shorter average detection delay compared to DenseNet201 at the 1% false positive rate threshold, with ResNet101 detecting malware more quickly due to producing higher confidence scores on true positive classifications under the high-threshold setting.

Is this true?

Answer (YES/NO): YES